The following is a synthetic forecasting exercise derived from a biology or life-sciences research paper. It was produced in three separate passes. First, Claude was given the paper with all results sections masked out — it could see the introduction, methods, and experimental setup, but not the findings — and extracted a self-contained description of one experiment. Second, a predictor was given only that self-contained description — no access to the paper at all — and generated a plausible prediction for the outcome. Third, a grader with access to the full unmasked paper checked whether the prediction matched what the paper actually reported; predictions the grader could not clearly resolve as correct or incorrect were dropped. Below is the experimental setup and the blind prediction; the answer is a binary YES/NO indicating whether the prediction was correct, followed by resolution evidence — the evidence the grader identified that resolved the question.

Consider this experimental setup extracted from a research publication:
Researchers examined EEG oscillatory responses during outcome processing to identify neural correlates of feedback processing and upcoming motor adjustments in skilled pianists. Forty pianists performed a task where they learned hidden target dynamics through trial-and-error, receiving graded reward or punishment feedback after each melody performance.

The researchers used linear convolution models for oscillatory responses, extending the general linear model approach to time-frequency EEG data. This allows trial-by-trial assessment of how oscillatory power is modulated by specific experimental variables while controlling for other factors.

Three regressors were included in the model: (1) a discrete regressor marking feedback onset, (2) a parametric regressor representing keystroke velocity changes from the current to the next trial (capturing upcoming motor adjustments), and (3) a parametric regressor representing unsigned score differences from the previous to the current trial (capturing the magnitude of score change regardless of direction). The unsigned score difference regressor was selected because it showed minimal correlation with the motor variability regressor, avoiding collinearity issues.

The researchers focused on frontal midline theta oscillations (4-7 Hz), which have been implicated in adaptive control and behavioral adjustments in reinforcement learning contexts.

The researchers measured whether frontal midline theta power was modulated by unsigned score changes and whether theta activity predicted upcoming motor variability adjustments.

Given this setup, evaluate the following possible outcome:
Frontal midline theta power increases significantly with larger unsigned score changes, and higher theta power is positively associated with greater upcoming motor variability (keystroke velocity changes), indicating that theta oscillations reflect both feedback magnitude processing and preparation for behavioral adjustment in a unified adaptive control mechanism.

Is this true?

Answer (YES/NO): NO